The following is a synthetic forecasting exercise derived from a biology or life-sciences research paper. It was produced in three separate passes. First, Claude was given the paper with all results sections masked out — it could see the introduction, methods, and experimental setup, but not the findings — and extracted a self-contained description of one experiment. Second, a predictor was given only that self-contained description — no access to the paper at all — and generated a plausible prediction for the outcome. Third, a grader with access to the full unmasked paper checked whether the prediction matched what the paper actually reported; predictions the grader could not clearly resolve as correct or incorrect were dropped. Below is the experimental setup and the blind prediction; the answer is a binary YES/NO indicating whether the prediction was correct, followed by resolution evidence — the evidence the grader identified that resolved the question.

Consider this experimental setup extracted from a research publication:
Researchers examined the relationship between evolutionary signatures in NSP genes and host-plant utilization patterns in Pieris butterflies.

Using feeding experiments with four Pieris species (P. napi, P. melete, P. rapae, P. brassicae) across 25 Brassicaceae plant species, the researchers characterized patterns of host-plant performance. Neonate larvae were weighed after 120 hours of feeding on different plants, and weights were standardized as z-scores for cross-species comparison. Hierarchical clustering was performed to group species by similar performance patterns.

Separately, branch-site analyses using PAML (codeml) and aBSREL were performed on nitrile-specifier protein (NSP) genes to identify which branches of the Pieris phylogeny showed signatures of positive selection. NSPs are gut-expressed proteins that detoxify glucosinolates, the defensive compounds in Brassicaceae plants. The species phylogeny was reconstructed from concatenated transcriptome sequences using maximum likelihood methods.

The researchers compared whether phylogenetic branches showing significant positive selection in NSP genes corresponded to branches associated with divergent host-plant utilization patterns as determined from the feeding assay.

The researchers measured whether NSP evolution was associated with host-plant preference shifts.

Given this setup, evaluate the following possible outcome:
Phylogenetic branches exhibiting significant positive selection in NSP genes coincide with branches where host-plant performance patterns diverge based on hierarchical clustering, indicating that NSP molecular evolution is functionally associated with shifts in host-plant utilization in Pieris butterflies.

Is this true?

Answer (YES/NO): YES